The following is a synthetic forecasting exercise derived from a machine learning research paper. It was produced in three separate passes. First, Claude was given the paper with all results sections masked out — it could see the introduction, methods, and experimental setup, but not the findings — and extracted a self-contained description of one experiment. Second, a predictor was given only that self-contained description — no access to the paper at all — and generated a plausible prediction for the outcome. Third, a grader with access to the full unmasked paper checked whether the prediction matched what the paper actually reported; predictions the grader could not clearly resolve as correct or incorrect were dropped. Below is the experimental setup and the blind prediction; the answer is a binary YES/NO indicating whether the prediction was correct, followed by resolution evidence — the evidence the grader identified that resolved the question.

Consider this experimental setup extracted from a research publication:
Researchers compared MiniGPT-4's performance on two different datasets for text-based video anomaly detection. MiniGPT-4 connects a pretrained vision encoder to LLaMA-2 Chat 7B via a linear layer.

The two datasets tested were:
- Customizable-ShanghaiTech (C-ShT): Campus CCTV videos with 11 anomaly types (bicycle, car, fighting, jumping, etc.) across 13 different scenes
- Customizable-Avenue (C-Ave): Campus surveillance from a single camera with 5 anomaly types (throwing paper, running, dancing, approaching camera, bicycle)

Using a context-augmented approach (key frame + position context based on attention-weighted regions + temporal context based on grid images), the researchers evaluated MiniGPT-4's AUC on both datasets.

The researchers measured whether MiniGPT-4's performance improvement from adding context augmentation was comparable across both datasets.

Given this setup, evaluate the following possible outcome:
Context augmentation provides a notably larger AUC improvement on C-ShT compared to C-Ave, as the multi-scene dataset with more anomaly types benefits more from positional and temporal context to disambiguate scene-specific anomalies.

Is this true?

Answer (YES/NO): YES